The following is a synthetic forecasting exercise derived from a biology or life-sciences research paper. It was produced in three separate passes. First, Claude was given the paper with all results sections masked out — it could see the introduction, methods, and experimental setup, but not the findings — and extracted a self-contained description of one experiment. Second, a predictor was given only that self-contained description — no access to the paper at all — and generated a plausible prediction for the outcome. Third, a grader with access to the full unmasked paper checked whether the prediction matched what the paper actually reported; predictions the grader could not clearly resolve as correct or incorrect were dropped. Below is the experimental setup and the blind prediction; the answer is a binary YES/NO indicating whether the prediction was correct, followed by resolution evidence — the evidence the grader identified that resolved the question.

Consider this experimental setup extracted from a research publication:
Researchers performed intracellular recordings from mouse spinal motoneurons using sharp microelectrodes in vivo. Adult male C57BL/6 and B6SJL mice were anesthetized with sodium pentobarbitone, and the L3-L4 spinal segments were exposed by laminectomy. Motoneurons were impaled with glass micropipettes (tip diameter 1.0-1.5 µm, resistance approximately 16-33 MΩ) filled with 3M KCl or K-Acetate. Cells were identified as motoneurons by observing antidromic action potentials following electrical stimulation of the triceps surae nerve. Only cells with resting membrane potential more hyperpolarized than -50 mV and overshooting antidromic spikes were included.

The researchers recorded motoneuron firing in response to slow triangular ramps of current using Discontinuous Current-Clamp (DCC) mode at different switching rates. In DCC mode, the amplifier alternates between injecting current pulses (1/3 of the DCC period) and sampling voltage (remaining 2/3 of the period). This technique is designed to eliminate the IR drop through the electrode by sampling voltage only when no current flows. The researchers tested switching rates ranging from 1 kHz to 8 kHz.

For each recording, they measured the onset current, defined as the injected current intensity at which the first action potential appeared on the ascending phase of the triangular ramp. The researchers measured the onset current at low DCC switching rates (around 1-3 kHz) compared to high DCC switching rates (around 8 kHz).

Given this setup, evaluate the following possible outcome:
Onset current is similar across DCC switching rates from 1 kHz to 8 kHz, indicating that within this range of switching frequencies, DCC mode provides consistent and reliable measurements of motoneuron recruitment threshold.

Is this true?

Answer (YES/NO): NO